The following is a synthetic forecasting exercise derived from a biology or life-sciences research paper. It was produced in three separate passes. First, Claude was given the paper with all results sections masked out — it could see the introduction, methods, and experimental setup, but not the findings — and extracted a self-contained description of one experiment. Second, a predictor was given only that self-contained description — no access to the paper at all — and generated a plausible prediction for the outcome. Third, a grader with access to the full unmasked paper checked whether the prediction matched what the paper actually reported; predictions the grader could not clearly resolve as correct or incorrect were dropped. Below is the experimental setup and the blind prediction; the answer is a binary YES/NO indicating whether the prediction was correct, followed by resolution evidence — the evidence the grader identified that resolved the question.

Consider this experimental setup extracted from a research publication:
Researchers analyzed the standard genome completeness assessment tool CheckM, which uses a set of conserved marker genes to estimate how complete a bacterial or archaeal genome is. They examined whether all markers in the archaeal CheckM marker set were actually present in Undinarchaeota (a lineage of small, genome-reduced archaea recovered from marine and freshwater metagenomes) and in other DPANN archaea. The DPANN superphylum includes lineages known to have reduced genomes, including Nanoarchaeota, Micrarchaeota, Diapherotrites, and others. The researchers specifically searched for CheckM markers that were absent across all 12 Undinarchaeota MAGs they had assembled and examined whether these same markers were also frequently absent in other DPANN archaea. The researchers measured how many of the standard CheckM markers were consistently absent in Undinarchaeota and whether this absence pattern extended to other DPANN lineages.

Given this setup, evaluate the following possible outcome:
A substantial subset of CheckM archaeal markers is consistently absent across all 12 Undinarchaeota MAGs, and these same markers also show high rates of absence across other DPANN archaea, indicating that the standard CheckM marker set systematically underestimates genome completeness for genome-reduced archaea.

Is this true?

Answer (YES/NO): NO